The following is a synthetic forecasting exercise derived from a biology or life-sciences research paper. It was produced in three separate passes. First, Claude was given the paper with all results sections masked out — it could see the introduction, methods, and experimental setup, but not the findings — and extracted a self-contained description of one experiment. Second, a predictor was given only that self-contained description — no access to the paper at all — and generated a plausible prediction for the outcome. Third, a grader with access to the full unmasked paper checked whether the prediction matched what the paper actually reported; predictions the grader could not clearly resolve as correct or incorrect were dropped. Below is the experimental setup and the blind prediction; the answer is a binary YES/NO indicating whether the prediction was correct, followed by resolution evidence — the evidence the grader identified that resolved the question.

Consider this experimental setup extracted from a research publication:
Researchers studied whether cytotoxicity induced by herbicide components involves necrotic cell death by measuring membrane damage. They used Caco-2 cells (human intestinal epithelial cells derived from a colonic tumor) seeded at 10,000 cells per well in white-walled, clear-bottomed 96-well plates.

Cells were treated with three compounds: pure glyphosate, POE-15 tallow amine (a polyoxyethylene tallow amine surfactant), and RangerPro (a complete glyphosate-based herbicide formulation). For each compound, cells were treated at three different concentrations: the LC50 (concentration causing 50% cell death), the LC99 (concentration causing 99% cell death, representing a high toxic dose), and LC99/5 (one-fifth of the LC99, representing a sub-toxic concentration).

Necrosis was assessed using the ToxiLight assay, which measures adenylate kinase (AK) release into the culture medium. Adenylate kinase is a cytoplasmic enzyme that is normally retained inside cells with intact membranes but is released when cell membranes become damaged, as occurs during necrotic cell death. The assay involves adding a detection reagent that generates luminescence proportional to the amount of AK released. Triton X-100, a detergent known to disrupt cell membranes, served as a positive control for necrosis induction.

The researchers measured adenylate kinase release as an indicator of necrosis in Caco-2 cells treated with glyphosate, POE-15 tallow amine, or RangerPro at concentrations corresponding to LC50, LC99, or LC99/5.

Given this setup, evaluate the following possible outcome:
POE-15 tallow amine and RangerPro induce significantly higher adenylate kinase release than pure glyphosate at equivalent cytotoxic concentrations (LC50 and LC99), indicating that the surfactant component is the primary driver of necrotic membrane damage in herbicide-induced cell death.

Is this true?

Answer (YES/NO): YES